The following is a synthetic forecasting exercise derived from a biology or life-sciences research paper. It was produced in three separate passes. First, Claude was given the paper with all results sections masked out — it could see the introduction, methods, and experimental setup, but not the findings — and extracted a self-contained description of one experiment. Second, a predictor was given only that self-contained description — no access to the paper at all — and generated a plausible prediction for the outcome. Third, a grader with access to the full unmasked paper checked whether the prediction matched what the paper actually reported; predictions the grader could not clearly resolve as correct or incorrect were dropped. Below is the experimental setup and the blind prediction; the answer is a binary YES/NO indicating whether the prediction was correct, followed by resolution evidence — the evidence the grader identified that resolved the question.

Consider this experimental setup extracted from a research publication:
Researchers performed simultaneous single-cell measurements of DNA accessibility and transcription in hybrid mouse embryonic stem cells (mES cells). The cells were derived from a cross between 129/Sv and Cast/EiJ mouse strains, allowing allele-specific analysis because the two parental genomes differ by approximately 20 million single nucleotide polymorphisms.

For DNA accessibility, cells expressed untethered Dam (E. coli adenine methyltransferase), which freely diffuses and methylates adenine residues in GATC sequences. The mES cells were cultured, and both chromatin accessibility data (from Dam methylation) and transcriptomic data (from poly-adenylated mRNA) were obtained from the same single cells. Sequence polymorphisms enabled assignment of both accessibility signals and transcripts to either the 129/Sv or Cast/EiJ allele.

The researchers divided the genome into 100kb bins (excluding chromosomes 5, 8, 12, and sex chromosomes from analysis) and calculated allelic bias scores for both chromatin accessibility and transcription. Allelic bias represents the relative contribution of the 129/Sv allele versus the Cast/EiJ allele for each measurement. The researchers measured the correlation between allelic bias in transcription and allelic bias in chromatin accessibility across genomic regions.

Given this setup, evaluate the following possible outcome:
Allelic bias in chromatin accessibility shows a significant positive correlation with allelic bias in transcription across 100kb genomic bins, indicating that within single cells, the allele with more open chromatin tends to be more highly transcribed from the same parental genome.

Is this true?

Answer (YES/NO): YES